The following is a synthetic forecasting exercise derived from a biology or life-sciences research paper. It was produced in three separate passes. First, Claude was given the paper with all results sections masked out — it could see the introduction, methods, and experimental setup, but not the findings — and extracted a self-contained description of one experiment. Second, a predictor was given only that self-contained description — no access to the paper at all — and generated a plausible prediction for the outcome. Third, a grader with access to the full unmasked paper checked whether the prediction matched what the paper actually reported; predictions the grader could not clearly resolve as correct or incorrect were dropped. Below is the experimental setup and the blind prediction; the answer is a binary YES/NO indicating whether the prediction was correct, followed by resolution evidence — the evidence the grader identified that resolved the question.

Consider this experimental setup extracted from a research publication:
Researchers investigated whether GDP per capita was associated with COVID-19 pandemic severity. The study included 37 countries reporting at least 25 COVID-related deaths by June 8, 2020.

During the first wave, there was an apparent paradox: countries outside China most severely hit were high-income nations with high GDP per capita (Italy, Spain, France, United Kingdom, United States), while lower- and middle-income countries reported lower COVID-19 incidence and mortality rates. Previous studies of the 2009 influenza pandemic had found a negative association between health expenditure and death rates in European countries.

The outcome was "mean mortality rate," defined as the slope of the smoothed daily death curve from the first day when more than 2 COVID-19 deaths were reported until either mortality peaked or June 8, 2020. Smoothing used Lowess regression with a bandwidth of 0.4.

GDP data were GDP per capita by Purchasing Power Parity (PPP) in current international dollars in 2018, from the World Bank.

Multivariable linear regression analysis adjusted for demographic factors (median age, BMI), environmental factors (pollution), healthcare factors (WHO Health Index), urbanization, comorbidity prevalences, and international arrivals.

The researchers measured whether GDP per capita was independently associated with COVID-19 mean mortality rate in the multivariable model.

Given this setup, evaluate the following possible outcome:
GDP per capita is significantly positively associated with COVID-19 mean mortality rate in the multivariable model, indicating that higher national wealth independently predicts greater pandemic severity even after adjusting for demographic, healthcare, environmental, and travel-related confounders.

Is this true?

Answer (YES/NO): NO